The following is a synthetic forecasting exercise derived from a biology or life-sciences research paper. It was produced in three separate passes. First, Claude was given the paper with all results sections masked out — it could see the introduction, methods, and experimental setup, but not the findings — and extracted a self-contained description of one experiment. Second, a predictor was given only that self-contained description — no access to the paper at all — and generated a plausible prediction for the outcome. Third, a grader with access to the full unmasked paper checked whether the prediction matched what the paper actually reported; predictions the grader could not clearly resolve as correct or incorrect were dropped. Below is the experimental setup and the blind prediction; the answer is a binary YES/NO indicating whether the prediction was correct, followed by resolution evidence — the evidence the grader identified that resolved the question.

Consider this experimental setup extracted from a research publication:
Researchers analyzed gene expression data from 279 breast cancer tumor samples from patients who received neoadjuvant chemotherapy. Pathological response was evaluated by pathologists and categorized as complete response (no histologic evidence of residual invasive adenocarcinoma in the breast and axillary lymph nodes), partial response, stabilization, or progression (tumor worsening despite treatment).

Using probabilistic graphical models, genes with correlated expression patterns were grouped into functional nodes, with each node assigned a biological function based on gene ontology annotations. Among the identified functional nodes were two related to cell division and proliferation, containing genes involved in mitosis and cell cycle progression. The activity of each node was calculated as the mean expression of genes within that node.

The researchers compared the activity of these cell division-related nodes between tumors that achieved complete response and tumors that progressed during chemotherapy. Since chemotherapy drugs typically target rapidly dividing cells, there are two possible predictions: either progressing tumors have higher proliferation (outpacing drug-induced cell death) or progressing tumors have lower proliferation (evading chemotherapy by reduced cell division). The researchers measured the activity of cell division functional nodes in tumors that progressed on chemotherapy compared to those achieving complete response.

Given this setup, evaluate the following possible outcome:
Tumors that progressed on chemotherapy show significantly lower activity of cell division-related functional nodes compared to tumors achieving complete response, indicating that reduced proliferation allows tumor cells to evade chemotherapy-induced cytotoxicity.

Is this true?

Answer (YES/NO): NO